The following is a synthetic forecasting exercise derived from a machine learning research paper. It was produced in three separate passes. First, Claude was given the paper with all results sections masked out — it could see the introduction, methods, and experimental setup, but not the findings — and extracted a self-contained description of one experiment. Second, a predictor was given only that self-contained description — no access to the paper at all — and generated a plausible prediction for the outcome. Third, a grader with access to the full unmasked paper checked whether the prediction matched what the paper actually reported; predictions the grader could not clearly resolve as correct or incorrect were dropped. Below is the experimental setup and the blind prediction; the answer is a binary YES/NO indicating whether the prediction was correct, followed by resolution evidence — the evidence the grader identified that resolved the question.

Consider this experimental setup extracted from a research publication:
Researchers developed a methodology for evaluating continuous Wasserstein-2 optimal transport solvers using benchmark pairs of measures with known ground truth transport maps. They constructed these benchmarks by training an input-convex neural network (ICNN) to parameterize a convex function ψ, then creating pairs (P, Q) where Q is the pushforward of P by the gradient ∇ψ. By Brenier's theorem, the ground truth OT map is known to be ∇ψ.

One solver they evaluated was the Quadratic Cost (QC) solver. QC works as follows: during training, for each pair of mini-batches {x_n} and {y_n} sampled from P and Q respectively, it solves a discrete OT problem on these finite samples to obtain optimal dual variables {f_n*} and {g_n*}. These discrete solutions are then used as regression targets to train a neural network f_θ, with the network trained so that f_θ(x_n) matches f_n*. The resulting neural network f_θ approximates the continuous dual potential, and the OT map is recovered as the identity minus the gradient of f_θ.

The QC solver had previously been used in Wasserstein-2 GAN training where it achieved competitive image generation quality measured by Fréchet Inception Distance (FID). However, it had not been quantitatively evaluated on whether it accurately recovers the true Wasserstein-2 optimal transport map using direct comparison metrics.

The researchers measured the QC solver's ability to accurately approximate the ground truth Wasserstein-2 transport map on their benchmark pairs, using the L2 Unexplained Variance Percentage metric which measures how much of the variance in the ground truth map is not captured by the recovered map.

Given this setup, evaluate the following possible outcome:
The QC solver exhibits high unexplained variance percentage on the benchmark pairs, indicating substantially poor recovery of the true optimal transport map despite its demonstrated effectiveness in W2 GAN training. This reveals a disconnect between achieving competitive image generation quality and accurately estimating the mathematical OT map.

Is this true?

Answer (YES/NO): YES